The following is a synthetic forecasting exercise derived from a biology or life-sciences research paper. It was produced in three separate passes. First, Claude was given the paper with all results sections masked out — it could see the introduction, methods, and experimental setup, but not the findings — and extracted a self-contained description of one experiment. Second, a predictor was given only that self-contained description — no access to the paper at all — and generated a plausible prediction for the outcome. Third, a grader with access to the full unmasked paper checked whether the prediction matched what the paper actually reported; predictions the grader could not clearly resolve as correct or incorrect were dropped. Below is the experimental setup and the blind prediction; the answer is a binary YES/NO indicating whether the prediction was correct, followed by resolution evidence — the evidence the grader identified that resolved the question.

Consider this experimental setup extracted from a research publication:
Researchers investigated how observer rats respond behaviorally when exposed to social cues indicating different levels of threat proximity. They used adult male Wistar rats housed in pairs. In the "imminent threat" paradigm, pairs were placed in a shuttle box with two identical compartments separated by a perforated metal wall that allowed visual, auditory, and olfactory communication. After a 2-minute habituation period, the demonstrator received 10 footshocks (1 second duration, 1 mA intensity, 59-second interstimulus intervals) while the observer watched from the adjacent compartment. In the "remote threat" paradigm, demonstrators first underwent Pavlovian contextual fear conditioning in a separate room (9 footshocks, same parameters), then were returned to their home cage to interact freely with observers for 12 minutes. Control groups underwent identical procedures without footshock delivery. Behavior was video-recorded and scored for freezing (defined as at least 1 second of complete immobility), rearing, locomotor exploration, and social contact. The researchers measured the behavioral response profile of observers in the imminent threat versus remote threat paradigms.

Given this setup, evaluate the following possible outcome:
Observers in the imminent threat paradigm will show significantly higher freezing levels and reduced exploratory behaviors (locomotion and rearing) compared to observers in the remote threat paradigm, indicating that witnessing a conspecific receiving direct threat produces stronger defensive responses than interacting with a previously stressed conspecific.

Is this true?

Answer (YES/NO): YES